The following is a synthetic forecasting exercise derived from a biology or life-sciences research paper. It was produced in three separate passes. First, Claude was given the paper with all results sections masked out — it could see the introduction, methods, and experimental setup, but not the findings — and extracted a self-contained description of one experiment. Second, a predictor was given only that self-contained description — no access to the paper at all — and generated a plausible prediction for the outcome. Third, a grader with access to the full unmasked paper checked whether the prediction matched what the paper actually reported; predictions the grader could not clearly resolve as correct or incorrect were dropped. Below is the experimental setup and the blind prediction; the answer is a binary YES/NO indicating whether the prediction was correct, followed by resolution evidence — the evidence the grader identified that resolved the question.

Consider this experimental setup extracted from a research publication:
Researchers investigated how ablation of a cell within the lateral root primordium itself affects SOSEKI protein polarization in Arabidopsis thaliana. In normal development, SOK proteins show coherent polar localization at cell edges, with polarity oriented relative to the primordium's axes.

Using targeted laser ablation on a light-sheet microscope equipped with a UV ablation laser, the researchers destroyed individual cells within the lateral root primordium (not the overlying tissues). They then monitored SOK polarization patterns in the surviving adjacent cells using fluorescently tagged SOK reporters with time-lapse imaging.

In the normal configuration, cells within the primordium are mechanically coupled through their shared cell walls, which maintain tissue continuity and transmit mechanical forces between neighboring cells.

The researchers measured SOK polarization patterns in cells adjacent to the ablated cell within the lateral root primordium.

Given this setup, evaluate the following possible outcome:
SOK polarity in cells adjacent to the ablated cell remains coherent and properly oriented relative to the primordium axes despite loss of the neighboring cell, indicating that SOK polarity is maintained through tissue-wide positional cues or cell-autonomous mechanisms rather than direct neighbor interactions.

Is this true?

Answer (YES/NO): NO